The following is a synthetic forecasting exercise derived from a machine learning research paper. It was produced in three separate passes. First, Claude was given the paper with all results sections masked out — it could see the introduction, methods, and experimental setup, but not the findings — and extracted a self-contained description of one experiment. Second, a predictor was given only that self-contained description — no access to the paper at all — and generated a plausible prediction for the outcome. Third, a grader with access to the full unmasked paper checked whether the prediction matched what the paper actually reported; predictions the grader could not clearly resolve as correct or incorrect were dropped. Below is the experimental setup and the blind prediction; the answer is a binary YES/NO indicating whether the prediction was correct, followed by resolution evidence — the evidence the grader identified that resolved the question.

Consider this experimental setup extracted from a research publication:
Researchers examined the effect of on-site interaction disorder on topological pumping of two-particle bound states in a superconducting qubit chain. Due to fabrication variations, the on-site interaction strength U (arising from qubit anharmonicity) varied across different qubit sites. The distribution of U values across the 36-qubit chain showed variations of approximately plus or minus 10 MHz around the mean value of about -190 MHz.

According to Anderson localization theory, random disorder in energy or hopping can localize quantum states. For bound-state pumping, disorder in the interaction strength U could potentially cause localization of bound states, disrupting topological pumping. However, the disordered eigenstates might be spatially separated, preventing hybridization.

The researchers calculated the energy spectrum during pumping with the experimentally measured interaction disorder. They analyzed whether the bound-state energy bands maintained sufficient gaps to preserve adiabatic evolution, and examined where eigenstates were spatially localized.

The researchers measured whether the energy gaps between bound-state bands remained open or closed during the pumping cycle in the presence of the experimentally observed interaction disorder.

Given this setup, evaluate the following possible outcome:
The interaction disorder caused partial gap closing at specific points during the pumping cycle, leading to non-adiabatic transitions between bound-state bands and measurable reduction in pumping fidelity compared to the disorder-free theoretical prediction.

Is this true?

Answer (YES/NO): NO